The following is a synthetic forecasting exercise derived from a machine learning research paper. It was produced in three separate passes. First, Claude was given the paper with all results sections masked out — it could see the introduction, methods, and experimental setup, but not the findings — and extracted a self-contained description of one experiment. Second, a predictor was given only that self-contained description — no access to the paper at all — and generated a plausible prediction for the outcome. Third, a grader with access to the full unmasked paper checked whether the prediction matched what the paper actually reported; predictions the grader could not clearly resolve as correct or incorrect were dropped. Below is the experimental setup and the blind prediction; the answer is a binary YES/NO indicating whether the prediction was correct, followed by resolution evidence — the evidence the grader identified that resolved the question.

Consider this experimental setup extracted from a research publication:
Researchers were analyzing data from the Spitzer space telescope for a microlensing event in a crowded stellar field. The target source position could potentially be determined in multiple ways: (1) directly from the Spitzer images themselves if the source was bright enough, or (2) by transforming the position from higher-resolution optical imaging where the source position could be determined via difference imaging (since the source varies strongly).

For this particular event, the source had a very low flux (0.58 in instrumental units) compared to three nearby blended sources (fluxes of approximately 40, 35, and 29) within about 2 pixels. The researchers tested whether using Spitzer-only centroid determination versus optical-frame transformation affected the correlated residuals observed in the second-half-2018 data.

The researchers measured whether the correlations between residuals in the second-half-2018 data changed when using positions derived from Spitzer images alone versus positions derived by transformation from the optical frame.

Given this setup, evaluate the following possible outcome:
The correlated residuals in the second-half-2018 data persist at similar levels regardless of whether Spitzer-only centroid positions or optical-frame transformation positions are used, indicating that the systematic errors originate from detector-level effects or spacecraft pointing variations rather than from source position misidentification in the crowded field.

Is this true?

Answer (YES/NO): YES